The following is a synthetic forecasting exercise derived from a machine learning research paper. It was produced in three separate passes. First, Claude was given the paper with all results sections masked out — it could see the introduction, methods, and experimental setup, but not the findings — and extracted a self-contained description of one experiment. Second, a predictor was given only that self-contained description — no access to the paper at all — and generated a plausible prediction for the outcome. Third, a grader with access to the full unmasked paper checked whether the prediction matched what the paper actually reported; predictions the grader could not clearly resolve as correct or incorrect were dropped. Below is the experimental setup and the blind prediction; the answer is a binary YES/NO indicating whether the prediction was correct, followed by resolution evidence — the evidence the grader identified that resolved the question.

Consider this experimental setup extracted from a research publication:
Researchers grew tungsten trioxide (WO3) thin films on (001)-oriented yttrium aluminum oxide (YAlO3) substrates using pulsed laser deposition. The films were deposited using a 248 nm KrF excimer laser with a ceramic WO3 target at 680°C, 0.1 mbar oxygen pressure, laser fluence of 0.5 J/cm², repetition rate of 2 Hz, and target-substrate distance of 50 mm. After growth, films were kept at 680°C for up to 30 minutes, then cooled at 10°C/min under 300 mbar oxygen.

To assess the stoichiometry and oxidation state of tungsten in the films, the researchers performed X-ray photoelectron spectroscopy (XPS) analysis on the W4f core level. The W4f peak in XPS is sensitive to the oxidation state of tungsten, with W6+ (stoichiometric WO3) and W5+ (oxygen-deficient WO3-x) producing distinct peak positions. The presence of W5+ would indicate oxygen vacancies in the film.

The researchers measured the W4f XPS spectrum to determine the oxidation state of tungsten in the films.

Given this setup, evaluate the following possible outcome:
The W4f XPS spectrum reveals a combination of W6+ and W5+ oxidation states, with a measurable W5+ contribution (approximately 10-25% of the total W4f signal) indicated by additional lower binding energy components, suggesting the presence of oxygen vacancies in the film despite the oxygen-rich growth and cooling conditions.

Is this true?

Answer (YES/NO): NO